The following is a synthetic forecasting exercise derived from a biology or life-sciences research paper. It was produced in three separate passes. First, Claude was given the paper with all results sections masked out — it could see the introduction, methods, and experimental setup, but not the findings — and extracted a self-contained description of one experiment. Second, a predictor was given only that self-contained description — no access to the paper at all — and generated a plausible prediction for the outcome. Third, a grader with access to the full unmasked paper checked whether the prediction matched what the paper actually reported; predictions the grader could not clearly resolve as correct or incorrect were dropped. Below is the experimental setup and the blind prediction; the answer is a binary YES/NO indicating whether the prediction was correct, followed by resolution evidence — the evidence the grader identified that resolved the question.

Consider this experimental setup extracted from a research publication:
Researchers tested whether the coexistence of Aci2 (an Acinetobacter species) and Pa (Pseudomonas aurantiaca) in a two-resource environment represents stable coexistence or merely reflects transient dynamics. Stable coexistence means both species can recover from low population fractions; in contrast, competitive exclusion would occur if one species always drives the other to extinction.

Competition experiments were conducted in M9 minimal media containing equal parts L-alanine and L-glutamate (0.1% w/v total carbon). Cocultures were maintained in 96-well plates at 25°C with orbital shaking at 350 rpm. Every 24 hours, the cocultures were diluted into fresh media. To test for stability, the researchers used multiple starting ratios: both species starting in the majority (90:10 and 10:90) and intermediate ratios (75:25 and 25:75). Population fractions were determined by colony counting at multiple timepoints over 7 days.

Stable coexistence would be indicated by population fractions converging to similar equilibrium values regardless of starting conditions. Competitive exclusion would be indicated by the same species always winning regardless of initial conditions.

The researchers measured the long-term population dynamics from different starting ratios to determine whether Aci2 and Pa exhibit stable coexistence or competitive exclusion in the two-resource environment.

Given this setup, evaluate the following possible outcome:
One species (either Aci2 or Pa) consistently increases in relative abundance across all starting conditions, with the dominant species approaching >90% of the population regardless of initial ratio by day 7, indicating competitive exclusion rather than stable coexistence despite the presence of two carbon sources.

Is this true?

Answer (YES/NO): NO